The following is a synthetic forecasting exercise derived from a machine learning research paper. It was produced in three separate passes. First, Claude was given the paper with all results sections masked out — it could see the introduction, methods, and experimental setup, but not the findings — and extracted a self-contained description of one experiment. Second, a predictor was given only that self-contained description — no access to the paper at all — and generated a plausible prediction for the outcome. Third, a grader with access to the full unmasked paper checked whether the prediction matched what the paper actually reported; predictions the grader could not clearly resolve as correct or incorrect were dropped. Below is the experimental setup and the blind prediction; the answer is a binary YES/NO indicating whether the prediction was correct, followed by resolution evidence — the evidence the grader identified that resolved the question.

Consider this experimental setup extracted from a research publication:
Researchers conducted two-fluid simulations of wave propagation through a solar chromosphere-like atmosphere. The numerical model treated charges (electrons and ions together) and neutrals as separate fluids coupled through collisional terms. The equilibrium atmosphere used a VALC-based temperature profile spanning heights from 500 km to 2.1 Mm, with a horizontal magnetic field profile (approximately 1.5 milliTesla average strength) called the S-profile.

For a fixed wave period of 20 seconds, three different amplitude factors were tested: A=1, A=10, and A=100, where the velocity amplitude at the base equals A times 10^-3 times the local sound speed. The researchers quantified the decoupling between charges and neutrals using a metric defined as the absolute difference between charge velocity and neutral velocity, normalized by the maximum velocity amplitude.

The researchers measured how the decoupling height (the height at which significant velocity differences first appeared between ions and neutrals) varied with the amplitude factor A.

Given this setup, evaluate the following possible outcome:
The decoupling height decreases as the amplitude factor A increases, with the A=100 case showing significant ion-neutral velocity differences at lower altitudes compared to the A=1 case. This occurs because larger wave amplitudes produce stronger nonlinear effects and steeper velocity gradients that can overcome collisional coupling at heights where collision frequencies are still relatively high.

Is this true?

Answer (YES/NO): YES